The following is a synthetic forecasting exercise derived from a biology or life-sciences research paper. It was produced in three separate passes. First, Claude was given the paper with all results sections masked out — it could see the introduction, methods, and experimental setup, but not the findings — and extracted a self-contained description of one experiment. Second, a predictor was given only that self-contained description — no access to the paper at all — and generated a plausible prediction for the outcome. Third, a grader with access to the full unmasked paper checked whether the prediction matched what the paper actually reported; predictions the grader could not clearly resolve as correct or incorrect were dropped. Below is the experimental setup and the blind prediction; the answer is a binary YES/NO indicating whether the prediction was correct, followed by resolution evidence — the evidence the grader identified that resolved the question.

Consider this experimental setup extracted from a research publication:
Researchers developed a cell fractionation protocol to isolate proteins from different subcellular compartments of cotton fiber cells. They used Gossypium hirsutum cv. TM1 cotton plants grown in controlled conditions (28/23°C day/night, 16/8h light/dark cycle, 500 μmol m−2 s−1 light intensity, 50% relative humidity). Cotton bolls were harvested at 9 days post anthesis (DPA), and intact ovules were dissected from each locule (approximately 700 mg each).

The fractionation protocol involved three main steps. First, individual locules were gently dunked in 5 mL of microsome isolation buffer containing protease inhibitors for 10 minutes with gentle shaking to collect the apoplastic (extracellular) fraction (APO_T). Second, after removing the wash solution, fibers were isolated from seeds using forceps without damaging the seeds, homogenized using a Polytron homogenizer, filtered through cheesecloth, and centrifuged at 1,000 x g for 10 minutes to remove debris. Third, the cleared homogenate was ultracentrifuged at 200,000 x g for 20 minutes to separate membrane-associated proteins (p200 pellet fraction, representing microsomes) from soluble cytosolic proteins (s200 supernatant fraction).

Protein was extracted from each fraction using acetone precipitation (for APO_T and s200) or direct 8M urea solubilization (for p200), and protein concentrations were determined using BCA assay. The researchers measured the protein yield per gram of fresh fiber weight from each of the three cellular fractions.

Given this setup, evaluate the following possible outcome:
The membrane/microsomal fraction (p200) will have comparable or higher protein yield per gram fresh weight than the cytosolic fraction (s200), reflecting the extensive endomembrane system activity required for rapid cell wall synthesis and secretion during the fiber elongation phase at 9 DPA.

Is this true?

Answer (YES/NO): YES